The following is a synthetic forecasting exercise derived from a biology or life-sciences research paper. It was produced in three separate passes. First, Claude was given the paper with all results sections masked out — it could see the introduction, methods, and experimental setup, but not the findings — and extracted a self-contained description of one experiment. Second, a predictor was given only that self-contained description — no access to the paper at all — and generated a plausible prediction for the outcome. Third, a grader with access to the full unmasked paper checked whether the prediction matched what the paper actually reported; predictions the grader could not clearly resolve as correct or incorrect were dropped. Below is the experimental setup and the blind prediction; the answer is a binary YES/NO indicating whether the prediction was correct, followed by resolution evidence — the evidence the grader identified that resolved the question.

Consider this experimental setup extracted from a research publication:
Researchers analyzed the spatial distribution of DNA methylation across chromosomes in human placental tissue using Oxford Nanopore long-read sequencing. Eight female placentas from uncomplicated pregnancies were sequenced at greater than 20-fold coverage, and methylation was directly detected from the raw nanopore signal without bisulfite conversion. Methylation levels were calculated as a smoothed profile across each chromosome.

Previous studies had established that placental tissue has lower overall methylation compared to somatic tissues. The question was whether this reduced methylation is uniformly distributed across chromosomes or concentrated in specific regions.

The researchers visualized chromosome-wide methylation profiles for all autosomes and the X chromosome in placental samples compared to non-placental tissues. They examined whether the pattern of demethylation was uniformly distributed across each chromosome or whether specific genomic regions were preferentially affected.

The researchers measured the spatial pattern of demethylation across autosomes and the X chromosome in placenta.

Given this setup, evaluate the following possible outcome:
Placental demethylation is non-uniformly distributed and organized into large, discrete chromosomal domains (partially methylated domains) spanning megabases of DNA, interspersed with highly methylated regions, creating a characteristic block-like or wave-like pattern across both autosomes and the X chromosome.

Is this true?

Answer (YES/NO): NO